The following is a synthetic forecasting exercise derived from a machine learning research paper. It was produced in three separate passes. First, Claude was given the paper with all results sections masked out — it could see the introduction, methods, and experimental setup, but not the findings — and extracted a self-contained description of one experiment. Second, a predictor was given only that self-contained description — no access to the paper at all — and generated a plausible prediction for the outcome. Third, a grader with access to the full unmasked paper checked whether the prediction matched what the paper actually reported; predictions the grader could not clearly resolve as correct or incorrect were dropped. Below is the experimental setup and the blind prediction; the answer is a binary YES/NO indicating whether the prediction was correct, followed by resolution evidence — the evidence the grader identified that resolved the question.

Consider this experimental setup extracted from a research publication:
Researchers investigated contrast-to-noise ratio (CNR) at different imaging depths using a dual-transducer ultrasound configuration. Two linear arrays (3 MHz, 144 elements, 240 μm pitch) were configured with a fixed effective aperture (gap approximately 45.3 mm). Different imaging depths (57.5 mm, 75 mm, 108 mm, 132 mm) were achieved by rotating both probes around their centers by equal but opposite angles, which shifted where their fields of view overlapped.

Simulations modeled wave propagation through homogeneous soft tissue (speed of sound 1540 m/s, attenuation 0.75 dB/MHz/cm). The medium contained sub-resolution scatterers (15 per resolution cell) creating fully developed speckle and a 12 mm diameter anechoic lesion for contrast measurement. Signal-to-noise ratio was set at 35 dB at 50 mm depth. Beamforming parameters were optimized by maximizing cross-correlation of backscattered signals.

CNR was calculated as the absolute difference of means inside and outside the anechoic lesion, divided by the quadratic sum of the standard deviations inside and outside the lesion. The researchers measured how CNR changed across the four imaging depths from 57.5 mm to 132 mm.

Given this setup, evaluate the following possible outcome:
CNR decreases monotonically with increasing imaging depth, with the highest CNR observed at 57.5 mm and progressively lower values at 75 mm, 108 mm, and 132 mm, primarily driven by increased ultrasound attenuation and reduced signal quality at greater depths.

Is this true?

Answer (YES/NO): YES